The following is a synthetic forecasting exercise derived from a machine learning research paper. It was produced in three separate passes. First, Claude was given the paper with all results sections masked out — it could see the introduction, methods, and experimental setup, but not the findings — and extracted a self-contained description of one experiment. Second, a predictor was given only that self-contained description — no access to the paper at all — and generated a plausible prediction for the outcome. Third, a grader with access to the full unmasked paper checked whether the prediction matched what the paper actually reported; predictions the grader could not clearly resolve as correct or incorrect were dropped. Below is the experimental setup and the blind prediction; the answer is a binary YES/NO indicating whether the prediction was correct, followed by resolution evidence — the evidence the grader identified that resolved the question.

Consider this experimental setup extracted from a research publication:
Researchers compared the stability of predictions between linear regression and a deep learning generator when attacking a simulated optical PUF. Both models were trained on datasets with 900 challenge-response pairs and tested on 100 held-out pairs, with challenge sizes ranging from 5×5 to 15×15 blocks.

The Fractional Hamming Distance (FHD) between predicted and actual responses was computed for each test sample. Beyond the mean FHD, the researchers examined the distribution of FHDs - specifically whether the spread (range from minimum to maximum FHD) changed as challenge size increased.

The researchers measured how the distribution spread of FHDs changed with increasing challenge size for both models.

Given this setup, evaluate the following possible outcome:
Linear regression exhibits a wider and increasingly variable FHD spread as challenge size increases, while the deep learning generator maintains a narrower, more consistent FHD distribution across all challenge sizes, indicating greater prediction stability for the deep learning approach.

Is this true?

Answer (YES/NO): NO